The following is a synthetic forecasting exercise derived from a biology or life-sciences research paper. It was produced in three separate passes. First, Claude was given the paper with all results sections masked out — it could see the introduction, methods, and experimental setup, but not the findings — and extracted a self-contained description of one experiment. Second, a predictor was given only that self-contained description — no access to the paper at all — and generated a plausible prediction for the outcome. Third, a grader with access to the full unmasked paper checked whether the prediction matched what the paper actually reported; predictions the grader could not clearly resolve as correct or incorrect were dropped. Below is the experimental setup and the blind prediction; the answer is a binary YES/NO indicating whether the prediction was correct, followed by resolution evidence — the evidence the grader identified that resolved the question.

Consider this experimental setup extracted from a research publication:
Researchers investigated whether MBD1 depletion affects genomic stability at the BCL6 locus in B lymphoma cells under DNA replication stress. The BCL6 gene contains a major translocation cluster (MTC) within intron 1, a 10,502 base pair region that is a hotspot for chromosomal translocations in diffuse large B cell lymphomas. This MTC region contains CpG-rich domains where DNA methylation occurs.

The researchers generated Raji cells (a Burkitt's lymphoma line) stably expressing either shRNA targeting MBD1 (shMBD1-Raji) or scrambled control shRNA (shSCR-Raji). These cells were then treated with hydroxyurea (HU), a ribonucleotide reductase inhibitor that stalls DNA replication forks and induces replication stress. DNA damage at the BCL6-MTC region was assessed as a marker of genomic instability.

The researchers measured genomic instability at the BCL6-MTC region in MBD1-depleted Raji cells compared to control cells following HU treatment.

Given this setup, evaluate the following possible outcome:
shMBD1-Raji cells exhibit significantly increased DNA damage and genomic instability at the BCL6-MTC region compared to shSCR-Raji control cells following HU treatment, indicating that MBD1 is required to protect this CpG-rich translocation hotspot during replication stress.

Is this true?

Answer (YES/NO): YES